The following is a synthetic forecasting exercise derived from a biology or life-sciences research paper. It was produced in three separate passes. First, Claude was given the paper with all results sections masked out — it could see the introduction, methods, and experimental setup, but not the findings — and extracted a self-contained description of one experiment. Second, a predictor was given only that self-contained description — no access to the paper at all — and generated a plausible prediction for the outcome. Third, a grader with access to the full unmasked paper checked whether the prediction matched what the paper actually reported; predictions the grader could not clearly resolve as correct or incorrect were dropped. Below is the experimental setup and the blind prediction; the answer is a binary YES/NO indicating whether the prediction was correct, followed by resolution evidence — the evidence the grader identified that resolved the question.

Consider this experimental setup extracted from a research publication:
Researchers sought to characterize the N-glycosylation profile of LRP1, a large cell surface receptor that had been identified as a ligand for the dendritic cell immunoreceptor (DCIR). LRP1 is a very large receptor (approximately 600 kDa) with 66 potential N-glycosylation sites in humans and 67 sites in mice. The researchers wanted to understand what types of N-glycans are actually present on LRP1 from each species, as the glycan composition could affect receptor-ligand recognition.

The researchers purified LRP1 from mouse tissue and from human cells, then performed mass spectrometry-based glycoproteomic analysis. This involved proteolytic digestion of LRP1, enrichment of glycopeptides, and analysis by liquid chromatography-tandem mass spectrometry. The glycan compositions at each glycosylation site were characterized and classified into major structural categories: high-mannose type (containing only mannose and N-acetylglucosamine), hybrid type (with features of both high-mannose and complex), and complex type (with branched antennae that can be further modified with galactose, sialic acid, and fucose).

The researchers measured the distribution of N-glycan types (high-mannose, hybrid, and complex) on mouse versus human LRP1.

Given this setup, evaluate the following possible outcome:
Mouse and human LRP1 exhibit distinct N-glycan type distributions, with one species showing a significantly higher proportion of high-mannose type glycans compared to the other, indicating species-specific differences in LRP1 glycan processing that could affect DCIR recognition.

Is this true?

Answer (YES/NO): NO